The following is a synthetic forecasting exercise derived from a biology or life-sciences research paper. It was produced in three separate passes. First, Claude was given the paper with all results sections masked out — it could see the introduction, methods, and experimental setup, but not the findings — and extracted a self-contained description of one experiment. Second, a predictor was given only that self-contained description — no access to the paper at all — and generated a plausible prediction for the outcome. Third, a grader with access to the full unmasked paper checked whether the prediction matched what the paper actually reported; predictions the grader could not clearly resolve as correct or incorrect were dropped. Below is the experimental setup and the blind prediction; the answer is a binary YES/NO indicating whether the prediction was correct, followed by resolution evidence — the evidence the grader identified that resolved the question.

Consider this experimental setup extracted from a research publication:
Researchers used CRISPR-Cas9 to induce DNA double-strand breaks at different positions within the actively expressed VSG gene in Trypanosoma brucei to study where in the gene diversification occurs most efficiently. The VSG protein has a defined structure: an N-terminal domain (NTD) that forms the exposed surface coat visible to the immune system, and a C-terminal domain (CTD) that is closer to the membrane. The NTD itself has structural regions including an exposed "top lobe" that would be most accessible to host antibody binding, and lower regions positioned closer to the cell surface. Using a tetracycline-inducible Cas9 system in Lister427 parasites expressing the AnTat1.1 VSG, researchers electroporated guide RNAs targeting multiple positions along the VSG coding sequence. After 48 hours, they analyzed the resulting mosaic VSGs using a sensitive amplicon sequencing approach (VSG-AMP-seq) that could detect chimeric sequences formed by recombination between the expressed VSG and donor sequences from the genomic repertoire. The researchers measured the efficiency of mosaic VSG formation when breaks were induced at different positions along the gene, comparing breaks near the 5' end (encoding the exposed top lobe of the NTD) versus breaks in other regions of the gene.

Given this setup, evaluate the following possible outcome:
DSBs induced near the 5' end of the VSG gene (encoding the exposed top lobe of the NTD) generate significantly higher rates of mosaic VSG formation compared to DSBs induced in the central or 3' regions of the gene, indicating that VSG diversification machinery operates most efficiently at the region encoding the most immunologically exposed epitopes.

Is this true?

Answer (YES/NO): NO